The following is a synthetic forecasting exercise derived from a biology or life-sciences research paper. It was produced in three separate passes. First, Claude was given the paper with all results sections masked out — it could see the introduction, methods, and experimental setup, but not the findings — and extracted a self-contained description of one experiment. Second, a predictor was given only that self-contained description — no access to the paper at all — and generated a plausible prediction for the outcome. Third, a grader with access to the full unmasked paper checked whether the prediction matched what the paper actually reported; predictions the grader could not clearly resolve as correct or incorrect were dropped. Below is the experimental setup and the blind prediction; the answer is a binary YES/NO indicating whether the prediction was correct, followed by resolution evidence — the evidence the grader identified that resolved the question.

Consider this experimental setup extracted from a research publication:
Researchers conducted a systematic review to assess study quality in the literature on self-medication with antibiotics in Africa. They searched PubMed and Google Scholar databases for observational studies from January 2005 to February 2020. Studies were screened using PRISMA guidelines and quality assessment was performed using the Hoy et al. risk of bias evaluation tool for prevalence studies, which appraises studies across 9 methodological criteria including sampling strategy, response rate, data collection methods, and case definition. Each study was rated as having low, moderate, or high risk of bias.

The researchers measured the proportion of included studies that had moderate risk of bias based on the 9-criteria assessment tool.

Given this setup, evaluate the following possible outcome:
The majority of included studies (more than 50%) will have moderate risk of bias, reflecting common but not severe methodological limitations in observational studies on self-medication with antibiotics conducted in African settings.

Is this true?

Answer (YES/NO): NO